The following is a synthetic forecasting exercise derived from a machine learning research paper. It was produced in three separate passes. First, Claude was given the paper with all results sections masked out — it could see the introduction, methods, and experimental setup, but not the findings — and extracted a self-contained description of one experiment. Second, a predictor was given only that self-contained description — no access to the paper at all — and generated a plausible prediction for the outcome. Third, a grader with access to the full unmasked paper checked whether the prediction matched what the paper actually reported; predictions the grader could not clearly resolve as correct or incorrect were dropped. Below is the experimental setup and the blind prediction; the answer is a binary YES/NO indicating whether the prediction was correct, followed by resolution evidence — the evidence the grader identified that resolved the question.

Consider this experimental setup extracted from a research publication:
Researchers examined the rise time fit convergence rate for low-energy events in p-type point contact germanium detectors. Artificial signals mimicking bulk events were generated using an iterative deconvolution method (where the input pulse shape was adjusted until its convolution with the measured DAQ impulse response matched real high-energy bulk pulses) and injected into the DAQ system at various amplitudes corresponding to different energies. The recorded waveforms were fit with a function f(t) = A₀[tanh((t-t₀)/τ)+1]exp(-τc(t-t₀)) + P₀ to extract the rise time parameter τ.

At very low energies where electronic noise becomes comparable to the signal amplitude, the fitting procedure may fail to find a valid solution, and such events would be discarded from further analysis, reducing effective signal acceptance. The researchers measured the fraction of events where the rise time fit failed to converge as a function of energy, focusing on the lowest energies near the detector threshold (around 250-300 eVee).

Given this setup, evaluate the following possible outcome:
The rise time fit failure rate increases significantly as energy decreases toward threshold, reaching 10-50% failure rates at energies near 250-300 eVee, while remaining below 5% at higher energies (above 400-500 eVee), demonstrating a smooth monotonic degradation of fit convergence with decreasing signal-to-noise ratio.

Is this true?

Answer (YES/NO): NO